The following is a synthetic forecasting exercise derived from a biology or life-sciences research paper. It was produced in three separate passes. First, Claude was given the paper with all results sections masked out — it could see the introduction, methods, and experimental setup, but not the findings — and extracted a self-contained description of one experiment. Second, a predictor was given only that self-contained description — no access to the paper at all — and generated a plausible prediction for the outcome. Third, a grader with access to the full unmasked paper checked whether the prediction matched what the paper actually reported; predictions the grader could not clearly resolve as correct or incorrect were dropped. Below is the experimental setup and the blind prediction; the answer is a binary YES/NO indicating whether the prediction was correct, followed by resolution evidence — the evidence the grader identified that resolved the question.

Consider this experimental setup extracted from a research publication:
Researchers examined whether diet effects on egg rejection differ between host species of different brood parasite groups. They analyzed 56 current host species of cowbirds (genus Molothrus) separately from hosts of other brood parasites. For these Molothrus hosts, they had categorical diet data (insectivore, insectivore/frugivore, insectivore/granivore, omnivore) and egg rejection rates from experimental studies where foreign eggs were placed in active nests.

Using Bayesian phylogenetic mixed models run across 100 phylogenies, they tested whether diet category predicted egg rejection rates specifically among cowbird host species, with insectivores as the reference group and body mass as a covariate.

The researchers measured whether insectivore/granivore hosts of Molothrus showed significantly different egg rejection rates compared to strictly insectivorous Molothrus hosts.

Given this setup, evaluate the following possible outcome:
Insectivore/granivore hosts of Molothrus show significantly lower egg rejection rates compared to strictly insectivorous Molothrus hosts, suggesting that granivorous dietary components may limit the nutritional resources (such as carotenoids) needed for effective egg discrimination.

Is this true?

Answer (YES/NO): NO